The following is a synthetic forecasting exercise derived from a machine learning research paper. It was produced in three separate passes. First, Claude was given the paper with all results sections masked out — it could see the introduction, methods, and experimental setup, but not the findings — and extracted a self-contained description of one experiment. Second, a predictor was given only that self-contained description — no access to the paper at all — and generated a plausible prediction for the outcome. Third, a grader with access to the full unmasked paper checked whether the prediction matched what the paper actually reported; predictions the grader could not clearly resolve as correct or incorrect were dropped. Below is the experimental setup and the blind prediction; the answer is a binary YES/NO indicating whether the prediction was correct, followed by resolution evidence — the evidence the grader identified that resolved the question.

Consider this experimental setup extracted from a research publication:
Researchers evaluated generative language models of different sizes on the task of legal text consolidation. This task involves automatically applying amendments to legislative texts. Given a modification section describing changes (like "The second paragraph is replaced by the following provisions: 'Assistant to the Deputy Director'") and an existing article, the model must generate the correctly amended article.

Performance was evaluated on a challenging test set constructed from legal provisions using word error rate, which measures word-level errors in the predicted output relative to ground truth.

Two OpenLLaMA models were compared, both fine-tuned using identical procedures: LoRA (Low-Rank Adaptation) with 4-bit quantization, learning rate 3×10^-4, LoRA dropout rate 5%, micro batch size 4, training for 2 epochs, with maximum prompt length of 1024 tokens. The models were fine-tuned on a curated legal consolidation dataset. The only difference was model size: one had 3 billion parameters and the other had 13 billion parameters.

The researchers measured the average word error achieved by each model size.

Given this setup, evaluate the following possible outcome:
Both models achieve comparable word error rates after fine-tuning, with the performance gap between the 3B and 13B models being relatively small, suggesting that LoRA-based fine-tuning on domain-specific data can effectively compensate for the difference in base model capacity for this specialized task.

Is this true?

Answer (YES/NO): NO